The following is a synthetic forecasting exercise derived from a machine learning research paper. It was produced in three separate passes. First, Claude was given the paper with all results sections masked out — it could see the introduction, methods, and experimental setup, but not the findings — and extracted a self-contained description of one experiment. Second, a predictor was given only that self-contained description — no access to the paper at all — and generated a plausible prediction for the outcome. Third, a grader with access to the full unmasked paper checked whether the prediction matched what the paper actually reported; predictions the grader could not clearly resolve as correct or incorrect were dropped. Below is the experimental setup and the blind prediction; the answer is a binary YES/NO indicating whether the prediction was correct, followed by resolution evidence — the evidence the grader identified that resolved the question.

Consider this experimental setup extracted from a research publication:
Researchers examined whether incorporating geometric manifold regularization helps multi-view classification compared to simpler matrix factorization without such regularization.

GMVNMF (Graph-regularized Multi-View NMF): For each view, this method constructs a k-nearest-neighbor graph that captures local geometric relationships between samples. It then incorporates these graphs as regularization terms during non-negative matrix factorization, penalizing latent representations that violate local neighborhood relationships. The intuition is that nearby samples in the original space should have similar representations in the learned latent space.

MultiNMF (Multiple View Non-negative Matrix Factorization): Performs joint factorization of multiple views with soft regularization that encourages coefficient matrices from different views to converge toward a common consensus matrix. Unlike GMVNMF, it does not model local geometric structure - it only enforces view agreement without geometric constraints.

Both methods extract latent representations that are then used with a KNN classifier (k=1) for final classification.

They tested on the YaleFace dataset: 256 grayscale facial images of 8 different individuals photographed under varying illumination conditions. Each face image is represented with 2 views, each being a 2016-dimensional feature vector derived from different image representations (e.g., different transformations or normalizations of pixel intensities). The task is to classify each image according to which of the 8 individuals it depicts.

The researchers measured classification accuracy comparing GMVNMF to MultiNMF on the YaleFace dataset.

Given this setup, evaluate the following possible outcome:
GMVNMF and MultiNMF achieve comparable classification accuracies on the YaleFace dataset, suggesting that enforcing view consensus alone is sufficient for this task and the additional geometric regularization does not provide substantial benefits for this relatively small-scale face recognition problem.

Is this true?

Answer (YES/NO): NO